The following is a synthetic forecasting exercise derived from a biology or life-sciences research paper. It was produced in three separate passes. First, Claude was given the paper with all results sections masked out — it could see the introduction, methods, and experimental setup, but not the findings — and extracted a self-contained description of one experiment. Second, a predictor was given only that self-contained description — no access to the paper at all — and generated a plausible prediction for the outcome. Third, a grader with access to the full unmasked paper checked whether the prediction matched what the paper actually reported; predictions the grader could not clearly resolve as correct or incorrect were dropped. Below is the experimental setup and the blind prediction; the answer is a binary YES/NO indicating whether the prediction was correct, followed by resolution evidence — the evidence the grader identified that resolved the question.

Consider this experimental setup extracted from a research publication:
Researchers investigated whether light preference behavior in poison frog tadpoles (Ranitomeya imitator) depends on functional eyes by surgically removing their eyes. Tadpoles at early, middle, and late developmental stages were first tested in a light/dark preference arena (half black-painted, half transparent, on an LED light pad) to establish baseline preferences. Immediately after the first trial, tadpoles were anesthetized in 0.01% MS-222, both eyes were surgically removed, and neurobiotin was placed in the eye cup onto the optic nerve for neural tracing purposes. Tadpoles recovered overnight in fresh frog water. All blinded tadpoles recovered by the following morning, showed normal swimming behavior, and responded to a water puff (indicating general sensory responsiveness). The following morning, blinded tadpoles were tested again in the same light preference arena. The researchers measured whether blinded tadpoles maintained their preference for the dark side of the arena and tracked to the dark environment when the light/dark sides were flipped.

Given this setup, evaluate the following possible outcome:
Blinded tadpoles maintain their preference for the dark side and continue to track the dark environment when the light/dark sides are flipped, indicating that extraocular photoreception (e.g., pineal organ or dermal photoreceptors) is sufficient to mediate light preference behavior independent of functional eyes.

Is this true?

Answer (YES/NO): YES